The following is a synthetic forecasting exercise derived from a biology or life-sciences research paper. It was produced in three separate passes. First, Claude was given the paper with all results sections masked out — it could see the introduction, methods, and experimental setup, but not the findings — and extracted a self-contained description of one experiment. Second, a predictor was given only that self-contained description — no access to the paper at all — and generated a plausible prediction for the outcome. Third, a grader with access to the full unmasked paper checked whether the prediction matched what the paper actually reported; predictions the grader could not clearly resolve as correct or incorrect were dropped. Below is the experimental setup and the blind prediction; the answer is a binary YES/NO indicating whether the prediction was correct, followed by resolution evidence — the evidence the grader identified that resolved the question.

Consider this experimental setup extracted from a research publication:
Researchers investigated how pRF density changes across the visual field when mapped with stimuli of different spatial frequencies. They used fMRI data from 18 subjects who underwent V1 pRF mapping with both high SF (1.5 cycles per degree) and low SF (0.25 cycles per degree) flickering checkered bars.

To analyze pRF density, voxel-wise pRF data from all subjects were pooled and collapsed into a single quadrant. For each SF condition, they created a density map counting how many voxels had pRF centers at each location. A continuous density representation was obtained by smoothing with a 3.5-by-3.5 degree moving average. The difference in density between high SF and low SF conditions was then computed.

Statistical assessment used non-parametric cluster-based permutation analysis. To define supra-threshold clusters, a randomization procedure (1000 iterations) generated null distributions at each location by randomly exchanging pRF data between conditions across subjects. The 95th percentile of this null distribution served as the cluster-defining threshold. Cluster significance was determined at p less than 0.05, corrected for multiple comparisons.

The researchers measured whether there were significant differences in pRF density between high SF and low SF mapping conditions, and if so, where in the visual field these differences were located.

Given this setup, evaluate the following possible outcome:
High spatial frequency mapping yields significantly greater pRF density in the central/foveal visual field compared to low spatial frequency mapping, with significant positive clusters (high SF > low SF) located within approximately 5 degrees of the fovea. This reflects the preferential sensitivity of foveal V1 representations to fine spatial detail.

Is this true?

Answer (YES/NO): YES